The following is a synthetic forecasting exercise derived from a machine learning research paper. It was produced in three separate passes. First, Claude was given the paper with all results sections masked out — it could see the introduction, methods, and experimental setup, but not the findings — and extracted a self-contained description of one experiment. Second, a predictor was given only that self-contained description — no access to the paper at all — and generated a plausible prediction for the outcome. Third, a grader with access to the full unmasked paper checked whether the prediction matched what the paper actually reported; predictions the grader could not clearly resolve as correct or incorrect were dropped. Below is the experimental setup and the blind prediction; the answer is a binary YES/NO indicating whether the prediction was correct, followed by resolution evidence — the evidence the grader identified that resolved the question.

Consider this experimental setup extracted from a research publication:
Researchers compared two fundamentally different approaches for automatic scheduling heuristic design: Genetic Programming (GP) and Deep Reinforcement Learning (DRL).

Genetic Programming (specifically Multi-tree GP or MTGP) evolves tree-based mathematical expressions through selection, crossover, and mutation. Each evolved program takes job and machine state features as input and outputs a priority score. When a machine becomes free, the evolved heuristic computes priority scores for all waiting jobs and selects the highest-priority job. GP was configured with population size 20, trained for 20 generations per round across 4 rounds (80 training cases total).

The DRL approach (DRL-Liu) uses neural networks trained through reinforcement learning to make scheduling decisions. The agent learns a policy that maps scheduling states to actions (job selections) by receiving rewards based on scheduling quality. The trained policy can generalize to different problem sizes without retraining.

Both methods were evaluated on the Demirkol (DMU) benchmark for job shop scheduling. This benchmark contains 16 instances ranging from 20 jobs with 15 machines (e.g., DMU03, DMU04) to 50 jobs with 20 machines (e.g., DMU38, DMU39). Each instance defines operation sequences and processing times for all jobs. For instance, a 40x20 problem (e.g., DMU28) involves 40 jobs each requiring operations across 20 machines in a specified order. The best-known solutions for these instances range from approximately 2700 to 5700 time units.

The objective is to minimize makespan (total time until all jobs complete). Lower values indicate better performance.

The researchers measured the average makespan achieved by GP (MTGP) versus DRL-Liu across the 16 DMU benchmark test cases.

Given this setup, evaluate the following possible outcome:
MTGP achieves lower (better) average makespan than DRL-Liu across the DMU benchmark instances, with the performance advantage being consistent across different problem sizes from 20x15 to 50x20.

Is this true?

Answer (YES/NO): NO